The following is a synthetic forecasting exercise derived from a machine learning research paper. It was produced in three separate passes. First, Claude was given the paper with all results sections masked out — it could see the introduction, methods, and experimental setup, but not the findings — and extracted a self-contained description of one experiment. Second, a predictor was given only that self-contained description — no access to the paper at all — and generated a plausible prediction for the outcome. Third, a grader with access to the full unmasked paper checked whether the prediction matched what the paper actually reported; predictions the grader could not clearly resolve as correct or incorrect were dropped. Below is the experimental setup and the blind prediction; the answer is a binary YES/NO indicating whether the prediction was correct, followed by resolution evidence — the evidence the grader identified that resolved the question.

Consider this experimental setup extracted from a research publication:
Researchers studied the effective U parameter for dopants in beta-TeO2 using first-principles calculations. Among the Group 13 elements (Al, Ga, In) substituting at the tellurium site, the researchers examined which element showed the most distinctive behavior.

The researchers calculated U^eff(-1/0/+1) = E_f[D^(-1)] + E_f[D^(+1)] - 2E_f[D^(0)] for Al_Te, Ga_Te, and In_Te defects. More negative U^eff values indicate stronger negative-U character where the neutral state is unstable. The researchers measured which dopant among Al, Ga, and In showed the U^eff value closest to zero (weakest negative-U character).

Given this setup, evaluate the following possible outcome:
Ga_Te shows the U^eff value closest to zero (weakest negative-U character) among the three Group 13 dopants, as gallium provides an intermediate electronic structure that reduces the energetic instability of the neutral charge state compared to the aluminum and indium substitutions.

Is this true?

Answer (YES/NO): YES